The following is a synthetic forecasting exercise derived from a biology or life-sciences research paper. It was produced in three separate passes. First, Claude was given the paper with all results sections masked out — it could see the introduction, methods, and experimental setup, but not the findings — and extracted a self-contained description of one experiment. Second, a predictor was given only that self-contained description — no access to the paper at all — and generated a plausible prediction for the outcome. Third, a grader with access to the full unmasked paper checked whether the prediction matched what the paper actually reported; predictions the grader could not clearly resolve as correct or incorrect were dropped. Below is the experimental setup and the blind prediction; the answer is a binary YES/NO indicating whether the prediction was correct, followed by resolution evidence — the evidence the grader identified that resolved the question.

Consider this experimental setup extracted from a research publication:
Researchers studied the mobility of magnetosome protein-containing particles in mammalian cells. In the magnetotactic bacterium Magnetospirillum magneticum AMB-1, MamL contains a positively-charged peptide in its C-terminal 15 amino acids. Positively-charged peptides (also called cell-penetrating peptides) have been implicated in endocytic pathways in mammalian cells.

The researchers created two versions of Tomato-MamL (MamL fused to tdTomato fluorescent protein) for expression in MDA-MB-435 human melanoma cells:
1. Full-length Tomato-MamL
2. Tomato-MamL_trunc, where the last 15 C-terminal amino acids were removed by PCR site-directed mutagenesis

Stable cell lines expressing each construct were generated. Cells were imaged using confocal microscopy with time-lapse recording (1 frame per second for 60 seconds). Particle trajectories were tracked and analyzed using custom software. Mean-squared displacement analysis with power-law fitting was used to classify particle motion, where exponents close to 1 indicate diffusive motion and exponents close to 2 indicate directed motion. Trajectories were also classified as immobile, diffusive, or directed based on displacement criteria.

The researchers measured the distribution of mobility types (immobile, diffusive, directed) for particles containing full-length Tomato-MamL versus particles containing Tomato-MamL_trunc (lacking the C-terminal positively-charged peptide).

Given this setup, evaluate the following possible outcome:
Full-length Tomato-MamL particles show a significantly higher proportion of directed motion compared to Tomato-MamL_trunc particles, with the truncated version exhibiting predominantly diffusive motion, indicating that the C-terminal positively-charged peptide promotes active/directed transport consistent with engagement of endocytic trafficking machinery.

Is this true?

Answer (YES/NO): NO